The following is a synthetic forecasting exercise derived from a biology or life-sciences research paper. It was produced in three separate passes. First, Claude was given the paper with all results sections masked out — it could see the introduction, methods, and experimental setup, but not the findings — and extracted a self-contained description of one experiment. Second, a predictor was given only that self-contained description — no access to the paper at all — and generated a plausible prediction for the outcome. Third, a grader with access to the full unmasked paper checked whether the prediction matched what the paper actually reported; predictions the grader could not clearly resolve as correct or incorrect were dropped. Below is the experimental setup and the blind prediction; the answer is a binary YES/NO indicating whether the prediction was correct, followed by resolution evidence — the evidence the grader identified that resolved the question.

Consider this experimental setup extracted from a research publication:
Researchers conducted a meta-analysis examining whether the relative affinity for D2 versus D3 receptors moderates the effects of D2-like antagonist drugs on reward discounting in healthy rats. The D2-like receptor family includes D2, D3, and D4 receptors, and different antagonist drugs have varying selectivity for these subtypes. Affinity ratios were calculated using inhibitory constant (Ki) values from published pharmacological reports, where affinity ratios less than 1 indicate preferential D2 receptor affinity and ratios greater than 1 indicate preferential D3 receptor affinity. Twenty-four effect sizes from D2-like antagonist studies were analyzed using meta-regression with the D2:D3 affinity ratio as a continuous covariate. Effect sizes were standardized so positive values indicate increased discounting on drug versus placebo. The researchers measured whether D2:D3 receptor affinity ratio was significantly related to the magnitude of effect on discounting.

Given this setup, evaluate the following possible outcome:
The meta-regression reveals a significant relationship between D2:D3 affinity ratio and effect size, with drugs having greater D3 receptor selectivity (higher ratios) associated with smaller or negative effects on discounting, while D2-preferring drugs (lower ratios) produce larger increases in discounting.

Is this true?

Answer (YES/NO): YES